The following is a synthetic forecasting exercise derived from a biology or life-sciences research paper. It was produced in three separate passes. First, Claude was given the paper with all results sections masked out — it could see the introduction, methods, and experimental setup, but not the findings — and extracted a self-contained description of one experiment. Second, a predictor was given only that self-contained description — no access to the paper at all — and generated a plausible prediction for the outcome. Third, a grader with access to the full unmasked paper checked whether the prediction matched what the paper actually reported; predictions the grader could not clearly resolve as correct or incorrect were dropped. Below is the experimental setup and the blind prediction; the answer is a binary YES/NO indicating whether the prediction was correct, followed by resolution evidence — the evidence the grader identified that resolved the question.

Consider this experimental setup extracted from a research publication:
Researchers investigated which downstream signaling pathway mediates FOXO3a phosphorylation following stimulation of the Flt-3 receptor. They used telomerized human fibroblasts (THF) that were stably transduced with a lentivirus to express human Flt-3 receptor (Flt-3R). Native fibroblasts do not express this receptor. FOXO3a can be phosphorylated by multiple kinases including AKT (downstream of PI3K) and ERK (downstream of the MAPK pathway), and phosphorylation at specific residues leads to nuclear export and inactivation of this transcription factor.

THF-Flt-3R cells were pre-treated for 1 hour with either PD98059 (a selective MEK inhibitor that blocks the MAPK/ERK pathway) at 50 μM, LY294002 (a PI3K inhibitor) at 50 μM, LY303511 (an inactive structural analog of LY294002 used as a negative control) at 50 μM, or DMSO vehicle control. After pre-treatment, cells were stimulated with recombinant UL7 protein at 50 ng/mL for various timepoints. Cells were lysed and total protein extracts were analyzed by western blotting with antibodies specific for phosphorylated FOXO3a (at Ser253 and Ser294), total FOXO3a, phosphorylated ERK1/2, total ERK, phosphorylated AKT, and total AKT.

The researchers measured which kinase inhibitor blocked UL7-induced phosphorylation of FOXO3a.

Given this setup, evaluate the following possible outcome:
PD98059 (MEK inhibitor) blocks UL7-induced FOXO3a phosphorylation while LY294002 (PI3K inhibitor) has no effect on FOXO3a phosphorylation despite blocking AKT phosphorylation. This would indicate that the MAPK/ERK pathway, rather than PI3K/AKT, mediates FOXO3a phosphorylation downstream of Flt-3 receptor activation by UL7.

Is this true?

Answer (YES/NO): YES